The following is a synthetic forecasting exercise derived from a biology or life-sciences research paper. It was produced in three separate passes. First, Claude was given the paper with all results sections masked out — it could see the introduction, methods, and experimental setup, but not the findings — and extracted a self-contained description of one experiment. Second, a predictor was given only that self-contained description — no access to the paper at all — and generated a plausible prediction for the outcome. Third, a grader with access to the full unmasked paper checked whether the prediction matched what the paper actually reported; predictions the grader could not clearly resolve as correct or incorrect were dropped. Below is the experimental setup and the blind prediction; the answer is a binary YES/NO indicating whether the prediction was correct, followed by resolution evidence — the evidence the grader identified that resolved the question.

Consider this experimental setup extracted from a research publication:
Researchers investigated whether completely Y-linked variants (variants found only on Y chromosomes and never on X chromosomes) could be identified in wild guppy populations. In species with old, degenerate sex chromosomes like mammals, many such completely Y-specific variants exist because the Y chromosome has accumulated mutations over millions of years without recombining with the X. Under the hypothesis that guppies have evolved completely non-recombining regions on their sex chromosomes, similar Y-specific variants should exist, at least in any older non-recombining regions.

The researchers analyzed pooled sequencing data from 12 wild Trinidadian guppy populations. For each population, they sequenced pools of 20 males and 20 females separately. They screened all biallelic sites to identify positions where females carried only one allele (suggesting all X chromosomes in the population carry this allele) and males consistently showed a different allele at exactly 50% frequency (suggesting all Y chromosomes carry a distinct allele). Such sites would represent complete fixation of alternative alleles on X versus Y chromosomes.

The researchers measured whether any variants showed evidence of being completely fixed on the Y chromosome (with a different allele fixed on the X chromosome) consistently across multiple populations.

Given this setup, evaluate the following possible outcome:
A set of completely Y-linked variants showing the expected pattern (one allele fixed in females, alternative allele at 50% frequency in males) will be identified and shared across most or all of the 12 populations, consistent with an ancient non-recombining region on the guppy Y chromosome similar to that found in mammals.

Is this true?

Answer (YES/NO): NO